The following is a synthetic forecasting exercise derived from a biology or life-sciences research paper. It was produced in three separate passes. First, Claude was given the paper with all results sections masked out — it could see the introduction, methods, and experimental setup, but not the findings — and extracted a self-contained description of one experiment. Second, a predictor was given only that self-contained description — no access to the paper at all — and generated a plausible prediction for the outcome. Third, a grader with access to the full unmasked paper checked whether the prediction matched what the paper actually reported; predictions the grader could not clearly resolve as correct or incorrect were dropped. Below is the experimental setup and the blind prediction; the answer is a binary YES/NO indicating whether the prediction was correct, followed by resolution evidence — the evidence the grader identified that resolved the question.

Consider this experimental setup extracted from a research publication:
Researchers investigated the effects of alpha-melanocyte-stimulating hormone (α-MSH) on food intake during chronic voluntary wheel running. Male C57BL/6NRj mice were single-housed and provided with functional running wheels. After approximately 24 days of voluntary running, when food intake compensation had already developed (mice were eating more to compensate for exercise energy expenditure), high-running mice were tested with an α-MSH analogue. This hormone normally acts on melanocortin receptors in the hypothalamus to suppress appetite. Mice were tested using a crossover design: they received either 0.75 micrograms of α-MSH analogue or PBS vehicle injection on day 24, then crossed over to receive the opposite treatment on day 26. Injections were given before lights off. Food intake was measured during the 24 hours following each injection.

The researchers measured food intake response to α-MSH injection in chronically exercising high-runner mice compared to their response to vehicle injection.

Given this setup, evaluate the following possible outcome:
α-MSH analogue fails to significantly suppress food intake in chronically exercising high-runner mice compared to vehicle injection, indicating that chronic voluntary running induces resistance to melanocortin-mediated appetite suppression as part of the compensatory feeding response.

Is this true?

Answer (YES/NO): NO